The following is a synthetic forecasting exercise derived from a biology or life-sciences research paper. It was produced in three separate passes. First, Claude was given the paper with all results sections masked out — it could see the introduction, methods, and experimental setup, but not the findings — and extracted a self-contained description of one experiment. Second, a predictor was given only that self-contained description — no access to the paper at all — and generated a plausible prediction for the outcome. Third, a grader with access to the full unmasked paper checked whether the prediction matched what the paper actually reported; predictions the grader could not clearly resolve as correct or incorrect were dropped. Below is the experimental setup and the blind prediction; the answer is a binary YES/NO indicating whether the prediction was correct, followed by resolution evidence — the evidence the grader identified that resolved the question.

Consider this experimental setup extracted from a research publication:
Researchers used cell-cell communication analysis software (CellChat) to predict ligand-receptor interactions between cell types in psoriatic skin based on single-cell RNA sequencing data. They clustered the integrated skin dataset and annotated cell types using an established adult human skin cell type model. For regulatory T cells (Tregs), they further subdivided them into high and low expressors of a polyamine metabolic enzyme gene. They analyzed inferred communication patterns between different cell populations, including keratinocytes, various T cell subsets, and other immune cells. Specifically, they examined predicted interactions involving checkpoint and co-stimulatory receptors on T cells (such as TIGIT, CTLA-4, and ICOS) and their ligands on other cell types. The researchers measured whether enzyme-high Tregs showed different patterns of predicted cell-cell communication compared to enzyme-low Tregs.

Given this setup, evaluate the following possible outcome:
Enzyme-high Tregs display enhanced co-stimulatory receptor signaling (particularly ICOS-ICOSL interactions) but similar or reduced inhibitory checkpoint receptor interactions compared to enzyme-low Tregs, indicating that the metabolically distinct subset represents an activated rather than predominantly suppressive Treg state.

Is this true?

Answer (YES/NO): NO